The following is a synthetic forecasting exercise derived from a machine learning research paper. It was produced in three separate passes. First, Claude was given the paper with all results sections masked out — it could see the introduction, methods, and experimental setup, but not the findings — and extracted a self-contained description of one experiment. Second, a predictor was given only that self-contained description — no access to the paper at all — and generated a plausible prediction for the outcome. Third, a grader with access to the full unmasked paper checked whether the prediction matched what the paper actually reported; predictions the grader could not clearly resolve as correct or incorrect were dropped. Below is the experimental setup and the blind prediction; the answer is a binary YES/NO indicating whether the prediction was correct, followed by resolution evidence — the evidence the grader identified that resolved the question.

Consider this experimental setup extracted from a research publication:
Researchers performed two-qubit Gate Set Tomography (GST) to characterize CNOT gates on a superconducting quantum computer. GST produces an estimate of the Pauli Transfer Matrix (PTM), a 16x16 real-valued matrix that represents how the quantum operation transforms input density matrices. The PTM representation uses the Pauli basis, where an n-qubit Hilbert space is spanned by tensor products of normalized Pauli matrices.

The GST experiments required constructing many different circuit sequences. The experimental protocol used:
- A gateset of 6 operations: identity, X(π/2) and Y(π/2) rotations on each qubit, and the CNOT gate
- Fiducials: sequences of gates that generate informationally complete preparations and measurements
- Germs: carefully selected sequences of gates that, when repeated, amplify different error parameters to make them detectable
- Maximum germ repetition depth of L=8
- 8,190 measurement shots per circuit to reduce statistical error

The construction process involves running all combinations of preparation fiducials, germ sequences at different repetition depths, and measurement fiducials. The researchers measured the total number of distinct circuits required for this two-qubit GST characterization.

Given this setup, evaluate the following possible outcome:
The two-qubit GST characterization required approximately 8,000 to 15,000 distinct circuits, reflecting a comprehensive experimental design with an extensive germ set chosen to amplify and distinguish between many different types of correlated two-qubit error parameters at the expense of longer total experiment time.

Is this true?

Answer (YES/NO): NO